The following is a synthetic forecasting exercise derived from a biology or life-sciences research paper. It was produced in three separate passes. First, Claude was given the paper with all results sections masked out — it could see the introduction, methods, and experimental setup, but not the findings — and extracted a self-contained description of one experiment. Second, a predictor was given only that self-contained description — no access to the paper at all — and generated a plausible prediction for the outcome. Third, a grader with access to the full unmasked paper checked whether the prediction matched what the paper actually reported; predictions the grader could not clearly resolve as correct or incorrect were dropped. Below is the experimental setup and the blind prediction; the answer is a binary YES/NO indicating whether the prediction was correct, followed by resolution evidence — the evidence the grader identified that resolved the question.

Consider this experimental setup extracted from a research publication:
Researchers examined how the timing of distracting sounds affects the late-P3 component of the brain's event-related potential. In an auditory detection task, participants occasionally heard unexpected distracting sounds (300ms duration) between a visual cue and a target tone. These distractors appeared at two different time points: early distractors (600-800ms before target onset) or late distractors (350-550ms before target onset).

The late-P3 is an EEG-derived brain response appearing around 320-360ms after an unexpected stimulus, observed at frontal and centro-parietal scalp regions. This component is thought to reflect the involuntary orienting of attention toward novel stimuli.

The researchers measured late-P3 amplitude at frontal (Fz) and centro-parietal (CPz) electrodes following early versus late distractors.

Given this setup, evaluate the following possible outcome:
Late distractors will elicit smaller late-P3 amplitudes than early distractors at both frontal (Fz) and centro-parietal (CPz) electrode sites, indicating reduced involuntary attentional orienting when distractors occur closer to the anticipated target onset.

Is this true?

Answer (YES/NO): NO